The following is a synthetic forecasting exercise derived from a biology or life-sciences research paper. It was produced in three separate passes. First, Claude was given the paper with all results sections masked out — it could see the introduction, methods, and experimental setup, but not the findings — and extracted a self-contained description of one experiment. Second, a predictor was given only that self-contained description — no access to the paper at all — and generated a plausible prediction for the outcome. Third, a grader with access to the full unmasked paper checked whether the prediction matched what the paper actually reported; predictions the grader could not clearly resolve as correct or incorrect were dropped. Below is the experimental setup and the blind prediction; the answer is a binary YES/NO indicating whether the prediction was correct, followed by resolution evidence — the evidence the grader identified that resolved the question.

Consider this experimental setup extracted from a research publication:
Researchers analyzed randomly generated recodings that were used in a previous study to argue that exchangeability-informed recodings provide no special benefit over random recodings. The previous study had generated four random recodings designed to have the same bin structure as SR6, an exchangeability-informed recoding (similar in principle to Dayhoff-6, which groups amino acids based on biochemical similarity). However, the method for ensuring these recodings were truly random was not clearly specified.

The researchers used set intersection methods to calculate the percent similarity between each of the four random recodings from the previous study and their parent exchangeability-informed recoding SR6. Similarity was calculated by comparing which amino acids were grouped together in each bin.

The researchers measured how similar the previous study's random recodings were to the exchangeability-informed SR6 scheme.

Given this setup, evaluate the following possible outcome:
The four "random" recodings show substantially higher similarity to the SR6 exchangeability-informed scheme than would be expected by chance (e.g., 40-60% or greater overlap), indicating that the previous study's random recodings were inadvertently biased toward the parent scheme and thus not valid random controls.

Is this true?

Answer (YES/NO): NO